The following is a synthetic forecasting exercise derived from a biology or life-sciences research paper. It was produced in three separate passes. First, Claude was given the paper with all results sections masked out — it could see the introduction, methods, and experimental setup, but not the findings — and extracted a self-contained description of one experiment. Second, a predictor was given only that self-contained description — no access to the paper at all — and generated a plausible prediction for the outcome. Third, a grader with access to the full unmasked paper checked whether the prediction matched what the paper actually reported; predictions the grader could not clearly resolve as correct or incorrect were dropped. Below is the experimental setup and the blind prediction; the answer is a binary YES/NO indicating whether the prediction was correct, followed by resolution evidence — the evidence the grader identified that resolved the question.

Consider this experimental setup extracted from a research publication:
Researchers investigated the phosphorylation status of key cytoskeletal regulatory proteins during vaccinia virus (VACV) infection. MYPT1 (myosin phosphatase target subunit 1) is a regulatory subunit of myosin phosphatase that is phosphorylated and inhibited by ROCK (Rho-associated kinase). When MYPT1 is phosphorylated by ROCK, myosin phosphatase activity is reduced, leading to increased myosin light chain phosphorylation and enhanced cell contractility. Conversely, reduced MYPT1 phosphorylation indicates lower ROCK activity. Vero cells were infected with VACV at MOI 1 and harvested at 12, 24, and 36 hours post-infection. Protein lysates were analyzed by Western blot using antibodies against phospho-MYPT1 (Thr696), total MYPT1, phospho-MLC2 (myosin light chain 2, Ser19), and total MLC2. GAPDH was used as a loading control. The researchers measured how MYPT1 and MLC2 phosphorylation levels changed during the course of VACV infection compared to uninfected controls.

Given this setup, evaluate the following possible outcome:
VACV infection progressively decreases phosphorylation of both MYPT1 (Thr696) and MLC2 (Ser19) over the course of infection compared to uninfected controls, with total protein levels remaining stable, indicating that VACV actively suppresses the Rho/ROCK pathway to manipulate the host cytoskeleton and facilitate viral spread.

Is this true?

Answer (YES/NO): NO